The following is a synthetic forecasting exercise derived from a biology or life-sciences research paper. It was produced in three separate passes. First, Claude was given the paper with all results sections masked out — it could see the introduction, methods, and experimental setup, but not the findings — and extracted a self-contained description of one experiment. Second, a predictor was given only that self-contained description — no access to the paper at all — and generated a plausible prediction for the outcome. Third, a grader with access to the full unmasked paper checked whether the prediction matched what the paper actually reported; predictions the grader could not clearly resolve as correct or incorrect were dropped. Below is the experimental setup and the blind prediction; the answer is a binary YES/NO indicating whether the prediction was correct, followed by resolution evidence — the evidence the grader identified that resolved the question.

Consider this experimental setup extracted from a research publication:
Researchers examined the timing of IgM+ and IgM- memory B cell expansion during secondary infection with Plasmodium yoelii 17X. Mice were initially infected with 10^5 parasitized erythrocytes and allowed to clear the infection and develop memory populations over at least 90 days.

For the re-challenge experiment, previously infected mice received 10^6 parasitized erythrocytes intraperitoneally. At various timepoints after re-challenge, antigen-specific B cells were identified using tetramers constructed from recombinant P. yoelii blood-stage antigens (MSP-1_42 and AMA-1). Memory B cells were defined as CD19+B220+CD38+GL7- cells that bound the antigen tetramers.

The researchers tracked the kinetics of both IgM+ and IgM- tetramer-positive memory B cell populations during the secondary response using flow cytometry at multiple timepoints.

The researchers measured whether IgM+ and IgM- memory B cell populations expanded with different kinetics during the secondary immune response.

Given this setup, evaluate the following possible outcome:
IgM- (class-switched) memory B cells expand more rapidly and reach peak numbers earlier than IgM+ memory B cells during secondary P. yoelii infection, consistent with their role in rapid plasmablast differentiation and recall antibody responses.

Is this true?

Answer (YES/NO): NO